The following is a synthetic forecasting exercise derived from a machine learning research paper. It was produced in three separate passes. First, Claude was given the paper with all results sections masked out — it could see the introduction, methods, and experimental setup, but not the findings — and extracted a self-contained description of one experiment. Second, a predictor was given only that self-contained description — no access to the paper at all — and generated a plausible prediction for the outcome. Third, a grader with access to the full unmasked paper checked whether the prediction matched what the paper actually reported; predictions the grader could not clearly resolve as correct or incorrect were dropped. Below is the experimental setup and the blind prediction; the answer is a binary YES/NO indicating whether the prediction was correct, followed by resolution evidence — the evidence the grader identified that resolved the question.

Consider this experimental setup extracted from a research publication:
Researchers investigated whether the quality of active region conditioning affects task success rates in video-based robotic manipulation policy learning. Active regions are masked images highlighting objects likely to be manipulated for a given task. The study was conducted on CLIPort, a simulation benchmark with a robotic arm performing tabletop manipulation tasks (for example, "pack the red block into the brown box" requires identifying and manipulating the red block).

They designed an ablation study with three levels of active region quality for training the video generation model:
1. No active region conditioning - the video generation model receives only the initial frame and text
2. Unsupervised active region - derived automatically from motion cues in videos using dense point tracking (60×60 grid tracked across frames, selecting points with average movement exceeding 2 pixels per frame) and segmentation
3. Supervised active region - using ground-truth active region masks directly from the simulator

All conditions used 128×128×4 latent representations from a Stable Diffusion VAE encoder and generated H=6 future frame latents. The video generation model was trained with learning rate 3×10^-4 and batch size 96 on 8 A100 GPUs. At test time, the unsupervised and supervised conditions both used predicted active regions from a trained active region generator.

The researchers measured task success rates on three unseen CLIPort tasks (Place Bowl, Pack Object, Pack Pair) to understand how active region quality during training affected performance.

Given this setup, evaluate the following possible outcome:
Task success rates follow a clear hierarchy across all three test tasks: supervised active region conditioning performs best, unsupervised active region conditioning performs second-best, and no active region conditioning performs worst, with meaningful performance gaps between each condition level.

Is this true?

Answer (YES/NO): YES